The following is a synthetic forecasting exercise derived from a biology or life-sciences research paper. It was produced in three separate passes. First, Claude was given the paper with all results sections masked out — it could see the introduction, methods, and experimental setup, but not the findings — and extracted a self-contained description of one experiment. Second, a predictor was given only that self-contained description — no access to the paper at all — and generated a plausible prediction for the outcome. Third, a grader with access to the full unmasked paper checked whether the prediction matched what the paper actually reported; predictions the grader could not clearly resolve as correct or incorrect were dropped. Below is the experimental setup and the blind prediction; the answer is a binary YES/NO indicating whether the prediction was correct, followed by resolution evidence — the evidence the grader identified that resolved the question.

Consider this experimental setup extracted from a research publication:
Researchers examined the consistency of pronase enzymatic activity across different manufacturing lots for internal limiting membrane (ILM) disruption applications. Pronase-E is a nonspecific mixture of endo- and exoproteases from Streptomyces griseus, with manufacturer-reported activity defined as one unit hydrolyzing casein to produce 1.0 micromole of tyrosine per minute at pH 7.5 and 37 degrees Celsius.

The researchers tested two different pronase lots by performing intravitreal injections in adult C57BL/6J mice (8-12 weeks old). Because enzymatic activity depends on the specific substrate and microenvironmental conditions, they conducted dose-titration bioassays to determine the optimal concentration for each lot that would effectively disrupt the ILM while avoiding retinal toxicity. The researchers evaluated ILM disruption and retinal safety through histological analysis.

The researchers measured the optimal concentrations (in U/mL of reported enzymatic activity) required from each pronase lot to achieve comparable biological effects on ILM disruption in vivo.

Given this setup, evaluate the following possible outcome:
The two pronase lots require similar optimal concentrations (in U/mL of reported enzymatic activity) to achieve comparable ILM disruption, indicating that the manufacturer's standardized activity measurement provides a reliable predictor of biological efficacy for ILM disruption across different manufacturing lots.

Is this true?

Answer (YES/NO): NO